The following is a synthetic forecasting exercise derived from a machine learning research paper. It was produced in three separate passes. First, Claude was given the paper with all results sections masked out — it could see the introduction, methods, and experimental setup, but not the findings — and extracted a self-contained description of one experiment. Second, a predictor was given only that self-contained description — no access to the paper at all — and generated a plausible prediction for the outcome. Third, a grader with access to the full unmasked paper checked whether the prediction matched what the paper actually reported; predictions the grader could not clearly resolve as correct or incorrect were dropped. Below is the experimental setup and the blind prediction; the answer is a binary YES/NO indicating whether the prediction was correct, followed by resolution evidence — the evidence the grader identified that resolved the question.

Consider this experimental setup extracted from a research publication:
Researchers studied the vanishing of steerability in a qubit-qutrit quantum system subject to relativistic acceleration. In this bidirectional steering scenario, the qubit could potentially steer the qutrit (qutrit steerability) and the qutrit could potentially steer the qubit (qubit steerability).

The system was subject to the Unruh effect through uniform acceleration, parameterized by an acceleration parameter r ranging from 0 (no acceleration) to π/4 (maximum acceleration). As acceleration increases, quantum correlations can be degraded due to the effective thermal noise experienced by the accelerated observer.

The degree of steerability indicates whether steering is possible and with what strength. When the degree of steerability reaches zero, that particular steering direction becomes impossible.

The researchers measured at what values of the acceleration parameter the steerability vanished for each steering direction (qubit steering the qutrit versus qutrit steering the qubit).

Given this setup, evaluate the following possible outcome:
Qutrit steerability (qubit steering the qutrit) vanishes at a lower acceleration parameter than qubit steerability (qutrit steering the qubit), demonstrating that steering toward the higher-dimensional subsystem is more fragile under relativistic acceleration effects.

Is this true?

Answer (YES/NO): NO